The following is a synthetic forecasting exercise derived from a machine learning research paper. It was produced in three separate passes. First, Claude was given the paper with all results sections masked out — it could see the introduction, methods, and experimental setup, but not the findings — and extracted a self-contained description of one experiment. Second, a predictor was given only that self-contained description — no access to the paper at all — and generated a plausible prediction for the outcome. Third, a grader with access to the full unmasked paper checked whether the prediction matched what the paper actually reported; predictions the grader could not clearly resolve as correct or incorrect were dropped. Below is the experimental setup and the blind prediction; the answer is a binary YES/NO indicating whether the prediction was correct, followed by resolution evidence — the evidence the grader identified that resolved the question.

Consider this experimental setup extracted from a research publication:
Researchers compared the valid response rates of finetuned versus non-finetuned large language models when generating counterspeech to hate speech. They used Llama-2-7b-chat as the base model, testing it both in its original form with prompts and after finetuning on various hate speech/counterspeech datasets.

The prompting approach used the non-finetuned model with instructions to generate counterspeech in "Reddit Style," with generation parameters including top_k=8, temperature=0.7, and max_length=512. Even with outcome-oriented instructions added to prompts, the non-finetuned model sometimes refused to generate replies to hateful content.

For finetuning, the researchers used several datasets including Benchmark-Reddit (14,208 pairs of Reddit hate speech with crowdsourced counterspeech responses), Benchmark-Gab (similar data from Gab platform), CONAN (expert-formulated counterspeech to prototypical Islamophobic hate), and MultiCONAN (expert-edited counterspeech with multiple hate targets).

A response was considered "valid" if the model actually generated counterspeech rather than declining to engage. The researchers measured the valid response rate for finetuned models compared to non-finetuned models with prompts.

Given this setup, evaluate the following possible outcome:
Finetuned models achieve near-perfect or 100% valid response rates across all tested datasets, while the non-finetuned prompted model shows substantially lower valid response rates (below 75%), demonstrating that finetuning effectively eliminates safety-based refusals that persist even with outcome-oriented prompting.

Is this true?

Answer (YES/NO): NO